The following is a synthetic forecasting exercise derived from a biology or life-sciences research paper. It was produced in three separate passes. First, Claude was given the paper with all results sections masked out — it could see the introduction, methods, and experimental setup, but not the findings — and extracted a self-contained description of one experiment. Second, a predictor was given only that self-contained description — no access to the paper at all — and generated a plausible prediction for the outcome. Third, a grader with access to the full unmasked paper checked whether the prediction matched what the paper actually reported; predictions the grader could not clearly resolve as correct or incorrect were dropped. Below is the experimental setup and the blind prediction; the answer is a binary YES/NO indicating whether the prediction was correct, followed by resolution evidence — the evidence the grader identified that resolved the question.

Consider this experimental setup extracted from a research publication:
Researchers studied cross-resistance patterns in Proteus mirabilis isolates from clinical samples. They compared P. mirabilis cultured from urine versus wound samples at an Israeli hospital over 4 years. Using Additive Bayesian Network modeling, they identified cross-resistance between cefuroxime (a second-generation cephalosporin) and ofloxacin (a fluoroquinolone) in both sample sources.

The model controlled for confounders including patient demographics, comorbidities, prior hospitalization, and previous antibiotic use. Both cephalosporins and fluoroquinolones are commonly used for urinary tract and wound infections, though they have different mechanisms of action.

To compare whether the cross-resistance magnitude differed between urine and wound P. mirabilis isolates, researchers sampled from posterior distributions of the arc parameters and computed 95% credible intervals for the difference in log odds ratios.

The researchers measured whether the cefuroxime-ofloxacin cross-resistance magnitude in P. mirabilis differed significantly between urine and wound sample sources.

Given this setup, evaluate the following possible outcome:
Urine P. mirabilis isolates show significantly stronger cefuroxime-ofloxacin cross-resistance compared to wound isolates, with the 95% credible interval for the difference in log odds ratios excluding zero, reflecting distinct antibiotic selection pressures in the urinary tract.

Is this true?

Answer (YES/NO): NO